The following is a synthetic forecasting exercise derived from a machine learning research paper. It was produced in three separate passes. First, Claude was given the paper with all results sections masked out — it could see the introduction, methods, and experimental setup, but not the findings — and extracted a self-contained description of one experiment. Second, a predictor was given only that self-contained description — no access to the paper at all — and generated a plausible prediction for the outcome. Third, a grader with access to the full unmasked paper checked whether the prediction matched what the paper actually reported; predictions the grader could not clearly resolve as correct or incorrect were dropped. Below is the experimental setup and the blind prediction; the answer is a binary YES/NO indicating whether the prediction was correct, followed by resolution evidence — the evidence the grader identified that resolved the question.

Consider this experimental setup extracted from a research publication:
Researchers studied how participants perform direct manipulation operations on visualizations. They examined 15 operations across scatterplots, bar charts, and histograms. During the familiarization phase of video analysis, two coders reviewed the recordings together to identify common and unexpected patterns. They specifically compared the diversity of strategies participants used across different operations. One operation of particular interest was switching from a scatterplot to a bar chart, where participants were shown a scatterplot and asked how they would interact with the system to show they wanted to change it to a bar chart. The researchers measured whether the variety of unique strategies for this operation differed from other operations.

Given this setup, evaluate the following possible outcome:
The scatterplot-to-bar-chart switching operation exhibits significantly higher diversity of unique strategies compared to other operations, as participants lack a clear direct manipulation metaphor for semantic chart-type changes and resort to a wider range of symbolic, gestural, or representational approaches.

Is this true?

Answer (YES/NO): YES